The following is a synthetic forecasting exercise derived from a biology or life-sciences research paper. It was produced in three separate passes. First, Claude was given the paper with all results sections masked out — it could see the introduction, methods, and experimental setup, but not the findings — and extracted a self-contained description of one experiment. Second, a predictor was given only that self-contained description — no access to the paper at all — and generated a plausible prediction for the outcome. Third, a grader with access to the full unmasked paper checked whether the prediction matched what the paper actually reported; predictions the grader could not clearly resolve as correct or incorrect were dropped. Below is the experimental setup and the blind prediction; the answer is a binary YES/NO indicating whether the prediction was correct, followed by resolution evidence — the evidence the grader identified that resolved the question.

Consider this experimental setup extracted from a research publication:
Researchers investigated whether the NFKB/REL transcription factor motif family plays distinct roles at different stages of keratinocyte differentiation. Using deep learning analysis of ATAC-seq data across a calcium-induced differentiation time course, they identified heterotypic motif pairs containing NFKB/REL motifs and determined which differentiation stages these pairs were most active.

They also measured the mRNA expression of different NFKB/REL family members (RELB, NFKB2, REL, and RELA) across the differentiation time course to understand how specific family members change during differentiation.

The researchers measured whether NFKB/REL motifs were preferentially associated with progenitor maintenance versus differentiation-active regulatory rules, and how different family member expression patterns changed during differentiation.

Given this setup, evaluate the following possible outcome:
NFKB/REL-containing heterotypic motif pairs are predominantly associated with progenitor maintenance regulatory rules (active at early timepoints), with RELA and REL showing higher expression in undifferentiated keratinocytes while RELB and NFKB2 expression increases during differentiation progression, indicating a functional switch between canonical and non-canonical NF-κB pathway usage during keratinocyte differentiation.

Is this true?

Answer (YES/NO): NO